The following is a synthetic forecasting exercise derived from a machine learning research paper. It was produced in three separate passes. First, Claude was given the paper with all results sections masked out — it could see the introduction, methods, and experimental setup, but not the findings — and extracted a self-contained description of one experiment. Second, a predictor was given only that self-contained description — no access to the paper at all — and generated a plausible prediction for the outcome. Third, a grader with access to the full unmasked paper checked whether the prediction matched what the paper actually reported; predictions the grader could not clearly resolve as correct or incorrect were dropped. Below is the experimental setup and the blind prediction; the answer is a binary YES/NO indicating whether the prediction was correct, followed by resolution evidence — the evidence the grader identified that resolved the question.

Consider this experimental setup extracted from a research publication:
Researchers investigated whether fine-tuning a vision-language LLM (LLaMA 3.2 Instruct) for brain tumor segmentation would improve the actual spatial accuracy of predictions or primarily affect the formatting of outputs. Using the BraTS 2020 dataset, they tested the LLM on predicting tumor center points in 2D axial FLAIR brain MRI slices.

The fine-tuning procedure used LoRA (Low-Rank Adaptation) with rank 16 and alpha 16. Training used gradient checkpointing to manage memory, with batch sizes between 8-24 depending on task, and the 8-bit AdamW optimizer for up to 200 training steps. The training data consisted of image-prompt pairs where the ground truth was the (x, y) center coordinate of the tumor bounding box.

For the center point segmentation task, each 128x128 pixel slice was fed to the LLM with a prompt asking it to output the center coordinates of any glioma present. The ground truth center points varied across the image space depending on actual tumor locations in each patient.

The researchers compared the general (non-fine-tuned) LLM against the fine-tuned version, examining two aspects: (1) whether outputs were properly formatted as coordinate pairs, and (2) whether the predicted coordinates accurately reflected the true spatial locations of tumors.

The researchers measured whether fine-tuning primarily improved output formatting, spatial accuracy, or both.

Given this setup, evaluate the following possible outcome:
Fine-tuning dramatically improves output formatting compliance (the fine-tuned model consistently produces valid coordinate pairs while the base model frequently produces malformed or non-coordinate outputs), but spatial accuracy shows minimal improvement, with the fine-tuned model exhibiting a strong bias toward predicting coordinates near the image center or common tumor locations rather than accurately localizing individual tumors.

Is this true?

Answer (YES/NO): NO